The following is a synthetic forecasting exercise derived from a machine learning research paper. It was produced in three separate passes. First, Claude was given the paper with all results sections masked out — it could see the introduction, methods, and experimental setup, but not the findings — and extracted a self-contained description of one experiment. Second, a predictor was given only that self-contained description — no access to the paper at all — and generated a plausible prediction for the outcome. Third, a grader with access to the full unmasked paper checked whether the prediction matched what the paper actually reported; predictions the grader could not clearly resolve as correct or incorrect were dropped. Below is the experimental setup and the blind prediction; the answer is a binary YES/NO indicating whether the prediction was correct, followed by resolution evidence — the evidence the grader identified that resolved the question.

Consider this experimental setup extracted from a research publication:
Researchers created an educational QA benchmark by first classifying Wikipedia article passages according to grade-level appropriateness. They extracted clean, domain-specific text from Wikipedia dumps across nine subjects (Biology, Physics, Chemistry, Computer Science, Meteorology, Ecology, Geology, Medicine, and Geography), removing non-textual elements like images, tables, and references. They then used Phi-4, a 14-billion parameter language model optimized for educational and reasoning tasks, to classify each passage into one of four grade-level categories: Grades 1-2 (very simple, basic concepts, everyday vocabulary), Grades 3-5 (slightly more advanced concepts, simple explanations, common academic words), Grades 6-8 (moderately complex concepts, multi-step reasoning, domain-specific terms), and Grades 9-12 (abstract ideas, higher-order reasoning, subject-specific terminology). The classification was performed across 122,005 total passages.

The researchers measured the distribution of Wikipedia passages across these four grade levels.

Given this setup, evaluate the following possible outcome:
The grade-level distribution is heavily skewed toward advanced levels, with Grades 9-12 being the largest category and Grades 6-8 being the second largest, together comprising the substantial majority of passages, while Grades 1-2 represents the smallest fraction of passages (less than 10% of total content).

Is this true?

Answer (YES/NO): NO